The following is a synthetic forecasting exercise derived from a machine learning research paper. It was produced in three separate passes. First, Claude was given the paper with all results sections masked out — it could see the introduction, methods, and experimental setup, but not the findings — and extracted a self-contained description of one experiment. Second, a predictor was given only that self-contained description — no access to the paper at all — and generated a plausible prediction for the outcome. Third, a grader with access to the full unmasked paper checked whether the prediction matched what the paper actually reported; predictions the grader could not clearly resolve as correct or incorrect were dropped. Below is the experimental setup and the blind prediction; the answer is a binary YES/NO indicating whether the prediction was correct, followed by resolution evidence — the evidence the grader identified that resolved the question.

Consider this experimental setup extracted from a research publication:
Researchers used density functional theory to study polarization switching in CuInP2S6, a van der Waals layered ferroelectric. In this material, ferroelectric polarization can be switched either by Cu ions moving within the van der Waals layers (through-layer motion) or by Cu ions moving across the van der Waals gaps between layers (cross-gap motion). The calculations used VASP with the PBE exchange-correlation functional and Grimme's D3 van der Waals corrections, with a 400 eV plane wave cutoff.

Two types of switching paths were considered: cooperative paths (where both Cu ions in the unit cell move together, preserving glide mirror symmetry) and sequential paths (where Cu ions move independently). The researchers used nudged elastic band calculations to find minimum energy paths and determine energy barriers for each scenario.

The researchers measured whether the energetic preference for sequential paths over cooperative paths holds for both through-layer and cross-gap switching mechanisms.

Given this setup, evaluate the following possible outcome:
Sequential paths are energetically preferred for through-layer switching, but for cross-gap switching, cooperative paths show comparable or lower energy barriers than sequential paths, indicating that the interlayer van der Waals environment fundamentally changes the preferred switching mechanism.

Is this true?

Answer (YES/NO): NO